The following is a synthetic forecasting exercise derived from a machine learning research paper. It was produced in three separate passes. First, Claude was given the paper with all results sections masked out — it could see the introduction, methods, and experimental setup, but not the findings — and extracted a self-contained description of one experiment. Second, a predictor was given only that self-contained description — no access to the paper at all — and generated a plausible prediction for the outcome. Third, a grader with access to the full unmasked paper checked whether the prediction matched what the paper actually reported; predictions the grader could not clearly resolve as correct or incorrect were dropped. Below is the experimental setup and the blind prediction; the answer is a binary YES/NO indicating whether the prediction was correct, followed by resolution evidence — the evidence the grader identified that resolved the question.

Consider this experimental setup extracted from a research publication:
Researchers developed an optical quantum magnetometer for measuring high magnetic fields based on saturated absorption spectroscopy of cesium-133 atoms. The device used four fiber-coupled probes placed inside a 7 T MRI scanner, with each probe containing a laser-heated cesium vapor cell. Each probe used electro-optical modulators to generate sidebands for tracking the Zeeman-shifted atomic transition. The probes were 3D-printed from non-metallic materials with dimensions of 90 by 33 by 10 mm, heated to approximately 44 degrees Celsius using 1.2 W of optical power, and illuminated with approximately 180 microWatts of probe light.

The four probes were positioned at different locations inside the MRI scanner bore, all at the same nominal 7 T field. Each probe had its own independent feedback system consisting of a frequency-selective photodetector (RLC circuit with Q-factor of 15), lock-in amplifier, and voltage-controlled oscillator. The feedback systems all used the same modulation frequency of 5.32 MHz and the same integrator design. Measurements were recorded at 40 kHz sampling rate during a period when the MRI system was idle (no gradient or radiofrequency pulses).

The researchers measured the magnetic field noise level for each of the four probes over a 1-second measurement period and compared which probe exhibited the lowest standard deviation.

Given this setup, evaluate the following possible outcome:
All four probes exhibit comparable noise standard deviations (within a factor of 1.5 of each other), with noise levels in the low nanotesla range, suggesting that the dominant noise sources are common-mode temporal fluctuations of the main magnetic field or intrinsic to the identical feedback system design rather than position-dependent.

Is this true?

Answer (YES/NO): NO